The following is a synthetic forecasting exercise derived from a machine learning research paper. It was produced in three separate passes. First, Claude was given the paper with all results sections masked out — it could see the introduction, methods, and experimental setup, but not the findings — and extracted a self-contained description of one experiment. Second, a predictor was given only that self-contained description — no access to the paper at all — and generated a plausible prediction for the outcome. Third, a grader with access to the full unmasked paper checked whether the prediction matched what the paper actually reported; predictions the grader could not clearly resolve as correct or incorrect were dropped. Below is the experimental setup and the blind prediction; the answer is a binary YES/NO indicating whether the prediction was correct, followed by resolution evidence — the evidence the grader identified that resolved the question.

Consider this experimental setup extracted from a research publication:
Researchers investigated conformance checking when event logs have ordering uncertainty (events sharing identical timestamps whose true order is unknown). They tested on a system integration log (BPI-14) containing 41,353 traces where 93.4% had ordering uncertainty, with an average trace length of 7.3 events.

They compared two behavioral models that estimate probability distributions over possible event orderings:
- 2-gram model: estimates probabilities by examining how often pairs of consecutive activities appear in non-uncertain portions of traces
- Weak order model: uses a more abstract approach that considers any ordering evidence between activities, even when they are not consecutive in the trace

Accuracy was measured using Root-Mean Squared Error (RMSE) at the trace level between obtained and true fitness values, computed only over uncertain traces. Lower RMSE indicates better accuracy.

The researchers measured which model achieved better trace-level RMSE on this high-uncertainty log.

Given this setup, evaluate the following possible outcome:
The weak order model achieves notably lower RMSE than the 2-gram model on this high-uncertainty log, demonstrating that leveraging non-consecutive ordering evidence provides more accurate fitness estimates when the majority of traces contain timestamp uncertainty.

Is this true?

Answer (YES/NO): NO